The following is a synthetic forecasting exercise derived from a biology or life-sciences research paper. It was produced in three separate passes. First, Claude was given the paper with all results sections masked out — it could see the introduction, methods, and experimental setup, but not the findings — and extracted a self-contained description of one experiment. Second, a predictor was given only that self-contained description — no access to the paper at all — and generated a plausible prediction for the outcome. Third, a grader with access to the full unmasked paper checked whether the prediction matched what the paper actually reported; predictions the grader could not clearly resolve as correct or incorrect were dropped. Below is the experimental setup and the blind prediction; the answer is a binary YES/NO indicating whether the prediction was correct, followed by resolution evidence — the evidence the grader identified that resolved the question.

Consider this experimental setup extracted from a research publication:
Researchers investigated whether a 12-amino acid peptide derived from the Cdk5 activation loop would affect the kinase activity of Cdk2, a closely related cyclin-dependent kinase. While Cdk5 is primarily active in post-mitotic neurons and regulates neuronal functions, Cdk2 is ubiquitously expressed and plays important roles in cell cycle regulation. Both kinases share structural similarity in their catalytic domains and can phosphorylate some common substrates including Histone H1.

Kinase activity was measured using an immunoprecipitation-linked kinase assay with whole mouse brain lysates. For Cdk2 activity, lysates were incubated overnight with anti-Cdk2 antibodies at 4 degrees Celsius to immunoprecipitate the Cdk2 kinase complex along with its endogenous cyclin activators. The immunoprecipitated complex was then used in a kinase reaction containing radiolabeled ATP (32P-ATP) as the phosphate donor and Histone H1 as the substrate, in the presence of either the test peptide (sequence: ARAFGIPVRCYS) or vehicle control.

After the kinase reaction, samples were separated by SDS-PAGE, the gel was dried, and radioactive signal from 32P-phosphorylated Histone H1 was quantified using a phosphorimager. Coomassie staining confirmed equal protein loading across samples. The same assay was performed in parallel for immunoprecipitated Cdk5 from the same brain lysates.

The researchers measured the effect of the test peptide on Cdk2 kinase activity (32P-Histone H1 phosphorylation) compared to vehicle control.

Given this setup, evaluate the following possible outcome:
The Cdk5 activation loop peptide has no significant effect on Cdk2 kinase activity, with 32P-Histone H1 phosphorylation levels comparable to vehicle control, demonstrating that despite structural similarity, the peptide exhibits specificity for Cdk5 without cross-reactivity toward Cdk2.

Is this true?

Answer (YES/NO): YES